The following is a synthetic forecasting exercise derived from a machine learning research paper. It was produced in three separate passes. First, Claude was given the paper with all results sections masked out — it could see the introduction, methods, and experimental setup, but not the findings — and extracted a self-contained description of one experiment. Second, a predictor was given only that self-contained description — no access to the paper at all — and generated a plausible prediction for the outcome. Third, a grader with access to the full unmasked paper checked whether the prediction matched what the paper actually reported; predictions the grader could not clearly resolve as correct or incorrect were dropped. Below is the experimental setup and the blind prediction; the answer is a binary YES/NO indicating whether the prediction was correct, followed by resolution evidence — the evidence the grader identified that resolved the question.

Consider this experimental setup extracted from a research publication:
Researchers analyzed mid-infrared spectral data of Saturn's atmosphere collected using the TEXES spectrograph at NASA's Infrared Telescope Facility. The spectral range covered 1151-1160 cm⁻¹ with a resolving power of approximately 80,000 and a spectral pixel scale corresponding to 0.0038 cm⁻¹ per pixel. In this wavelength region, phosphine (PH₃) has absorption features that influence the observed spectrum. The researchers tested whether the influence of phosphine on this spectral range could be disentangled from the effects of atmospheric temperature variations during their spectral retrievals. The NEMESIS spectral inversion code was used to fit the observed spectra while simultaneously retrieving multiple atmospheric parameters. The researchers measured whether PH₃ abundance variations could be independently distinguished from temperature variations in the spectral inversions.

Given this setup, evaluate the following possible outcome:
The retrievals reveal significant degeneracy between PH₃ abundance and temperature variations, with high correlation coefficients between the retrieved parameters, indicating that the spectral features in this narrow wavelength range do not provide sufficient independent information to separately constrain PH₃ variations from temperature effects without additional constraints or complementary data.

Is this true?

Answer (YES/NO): YES